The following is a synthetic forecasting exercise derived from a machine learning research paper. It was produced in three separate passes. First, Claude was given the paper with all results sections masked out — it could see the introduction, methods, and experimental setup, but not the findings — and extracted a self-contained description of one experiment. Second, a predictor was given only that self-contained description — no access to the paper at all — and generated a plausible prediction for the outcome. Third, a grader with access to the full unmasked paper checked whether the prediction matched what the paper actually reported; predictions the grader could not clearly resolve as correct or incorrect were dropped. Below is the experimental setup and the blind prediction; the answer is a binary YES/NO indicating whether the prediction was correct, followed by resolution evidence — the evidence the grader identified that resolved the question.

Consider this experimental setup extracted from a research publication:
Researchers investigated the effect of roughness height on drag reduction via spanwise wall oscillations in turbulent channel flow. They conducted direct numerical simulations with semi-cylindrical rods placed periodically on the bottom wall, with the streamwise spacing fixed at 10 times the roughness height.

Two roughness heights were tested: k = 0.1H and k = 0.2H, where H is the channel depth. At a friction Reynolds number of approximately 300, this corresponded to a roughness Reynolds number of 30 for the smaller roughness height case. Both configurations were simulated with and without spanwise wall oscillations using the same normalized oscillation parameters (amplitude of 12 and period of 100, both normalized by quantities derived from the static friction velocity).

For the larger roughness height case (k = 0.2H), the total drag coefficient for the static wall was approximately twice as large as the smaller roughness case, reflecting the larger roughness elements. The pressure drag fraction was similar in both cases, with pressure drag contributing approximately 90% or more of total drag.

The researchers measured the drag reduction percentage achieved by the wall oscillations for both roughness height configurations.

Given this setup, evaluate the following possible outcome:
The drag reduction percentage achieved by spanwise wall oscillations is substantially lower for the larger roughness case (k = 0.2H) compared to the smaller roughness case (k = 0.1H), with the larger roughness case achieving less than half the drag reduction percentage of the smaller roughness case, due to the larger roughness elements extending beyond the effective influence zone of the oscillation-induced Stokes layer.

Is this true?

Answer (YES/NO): NO